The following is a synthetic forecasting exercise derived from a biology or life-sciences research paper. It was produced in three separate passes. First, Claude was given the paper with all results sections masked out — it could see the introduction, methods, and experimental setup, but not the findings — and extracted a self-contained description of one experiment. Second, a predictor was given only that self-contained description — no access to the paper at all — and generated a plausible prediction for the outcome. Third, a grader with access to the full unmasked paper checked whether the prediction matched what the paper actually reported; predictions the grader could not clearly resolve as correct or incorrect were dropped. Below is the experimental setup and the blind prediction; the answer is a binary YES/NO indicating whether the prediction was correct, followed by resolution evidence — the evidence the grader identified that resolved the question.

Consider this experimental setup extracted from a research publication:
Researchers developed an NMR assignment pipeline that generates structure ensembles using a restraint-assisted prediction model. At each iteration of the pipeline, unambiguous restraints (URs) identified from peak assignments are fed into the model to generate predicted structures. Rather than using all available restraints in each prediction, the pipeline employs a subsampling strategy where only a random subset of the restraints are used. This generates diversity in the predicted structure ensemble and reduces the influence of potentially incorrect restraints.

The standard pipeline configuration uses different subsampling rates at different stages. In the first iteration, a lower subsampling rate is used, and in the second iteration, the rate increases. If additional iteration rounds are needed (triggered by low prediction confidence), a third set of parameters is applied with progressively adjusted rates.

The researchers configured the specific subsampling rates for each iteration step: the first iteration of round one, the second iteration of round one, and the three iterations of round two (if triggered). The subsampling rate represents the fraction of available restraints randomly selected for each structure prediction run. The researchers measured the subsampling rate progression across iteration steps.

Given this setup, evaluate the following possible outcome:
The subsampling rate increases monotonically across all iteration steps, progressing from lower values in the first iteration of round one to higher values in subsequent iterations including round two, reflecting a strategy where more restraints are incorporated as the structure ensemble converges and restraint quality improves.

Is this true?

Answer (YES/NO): NO